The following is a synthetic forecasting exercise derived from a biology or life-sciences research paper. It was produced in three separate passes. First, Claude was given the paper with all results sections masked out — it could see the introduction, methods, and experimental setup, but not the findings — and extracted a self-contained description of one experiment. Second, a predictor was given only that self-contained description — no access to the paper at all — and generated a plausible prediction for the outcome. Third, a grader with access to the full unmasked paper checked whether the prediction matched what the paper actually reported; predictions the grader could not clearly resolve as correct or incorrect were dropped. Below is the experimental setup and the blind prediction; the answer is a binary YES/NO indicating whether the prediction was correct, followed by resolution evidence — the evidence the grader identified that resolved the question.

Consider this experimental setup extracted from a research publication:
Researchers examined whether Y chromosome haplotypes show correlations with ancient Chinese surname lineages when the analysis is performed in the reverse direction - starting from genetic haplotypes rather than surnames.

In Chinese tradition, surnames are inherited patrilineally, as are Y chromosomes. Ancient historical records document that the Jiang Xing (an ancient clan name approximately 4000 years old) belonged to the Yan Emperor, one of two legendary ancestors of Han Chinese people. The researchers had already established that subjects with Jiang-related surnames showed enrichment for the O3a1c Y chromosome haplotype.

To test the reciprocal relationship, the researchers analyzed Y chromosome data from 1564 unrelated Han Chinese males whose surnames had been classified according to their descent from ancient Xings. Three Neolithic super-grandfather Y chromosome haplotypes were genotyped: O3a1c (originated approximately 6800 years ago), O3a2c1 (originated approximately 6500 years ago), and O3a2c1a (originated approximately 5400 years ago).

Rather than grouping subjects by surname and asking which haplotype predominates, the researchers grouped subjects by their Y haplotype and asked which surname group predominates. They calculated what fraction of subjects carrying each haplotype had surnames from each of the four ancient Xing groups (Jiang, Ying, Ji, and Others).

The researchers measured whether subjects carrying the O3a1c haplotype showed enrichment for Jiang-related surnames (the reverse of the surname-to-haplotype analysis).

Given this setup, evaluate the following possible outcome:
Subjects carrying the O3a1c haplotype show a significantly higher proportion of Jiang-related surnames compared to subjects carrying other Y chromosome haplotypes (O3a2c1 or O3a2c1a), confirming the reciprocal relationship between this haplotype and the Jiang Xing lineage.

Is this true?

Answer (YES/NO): YES